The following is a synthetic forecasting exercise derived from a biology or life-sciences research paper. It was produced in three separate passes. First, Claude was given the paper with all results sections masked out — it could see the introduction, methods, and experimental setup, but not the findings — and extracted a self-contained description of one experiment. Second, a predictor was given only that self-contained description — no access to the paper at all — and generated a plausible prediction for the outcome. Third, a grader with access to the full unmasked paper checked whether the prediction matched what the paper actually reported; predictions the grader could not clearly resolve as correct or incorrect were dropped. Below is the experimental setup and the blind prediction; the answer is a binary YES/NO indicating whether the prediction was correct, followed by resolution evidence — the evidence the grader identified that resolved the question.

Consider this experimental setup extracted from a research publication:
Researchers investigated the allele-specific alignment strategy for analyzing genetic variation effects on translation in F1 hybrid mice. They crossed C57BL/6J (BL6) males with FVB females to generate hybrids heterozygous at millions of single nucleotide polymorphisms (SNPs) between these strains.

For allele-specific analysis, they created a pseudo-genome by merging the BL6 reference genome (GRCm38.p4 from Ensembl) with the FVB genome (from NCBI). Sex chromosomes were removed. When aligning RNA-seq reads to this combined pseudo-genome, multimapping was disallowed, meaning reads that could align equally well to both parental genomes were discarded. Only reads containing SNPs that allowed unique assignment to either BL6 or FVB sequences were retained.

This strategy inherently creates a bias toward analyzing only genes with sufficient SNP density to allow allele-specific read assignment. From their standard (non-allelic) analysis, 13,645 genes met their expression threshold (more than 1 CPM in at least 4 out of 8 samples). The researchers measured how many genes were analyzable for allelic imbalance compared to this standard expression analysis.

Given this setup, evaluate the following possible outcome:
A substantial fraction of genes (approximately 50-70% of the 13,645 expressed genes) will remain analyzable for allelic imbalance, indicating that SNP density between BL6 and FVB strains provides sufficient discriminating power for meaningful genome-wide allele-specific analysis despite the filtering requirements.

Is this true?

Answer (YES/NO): YES